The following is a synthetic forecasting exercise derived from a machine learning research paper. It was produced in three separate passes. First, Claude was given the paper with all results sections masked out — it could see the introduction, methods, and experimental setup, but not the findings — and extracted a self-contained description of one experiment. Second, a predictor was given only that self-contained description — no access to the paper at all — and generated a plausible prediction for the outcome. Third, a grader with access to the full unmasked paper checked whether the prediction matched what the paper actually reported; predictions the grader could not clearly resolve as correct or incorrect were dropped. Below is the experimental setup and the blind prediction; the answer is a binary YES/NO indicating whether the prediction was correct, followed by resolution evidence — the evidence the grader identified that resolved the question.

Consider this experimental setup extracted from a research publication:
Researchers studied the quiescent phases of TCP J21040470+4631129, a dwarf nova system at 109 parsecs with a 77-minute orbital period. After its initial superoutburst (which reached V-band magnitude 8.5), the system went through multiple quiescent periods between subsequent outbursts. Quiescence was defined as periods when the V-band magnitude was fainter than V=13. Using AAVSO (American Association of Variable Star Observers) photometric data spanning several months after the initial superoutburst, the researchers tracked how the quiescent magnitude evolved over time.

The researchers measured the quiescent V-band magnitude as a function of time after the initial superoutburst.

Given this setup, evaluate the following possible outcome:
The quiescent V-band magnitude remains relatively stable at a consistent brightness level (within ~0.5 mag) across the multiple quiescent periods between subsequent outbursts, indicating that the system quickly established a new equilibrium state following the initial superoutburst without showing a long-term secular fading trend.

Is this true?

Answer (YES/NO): NO